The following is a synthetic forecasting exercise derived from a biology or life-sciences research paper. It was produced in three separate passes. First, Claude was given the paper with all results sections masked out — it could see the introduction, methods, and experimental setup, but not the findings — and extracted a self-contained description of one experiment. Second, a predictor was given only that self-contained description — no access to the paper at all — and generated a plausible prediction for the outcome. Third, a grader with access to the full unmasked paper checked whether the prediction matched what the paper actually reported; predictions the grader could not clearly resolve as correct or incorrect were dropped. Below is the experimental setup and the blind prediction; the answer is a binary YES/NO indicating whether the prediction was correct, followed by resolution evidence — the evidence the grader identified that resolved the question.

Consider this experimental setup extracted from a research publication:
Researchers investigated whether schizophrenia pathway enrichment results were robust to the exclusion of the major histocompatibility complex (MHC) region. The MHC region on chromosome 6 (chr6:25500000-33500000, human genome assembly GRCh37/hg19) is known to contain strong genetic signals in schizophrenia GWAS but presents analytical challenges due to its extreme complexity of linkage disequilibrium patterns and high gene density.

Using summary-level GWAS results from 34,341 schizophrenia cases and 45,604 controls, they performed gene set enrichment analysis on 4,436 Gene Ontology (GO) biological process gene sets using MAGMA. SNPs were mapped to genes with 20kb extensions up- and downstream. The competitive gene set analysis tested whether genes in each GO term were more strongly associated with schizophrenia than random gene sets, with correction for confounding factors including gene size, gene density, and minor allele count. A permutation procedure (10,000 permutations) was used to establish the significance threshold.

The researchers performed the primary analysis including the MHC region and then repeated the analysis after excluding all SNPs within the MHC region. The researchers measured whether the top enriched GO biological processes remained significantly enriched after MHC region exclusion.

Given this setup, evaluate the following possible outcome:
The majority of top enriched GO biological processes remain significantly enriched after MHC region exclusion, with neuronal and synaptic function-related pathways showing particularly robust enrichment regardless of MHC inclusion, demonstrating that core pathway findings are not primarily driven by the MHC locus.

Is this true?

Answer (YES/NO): YES